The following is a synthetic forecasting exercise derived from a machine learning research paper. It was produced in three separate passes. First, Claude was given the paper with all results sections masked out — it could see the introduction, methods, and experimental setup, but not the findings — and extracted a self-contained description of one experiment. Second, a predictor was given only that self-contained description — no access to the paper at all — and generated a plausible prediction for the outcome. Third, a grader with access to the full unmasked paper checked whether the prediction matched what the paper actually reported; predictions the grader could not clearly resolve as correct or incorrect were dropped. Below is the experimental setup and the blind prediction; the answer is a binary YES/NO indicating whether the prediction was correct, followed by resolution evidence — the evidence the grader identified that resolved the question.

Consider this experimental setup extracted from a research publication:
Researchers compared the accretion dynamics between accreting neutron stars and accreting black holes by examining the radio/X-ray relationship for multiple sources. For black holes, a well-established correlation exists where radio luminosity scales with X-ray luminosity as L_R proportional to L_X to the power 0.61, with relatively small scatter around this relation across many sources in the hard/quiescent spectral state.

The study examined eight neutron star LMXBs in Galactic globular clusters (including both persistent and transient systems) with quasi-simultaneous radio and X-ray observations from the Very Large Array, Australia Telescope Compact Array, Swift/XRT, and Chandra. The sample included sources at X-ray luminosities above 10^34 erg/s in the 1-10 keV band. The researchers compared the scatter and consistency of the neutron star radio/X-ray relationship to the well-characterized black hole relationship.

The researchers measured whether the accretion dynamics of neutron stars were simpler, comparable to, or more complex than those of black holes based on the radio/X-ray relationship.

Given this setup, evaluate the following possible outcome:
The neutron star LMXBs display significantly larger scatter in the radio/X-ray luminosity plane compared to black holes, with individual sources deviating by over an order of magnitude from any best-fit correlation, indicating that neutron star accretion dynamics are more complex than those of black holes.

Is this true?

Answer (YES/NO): YES